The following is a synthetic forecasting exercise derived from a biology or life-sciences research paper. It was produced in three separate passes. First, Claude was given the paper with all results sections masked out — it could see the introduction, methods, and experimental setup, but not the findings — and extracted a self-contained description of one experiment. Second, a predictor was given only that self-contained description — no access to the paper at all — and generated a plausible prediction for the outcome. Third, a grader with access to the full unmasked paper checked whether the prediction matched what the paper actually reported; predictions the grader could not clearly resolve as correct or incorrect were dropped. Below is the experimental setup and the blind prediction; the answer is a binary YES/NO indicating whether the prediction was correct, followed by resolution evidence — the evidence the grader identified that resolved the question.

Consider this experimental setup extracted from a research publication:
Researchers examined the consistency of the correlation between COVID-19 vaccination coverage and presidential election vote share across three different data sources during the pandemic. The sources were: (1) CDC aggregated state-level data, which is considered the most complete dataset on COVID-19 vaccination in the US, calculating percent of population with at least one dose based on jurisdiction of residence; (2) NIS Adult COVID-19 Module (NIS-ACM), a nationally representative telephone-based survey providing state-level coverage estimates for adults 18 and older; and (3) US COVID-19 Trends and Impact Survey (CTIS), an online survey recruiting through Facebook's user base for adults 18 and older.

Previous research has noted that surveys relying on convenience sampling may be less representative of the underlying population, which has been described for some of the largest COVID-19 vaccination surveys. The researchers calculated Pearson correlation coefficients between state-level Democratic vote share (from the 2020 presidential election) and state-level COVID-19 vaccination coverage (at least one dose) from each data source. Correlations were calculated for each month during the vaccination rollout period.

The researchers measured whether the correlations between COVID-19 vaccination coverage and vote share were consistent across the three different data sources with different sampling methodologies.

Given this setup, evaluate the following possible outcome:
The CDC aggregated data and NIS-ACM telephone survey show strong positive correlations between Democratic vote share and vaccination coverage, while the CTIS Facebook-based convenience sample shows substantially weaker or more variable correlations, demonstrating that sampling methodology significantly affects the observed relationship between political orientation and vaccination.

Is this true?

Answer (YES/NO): NO